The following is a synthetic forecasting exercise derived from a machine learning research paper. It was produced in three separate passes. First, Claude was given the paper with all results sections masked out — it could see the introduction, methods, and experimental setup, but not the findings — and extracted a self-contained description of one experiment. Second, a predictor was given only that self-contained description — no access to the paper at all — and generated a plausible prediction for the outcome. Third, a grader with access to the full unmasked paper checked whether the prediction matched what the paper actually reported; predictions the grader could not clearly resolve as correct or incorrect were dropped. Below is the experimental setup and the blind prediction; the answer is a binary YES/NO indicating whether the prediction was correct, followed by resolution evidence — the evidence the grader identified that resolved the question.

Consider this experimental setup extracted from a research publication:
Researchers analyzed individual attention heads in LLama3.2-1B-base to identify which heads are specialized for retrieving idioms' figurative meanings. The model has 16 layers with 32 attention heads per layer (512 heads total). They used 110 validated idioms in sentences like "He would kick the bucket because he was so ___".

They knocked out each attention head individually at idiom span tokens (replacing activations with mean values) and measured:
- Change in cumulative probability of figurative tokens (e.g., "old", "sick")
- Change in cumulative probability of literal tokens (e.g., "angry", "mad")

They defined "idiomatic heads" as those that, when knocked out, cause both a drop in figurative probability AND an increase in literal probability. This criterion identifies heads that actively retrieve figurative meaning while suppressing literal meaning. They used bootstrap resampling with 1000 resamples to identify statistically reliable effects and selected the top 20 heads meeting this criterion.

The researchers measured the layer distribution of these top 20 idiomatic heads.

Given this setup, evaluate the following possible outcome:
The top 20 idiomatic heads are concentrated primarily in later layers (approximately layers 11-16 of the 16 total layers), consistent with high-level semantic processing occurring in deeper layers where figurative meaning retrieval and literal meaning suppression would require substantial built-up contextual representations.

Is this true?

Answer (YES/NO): NO